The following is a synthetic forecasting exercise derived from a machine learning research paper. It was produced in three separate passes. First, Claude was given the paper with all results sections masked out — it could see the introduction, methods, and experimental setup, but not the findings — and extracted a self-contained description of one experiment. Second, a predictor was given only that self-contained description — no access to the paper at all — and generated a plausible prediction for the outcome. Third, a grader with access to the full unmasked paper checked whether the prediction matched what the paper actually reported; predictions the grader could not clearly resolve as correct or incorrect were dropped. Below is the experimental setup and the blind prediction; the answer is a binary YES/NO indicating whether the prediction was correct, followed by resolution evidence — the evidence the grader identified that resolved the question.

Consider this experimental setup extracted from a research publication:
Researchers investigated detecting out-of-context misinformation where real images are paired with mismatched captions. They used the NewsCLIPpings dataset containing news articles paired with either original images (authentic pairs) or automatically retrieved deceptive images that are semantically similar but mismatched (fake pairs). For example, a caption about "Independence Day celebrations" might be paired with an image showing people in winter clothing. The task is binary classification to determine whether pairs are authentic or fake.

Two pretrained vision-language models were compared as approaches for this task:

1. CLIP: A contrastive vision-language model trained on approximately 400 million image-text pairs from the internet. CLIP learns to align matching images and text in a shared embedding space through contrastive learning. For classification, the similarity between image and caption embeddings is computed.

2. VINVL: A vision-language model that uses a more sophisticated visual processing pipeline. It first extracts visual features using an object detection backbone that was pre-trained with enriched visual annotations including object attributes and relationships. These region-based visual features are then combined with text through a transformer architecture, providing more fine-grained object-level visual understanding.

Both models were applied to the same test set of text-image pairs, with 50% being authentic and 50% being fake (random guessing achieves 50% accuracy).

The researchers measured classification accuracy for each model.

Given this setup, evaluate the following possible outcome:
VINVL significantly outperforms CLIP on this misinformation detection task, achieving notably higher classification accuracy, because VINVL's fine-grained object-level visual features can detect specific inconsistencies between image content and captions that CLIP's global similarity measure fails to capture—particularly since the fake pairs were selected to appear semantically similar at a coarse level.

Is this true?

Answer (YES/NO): NO